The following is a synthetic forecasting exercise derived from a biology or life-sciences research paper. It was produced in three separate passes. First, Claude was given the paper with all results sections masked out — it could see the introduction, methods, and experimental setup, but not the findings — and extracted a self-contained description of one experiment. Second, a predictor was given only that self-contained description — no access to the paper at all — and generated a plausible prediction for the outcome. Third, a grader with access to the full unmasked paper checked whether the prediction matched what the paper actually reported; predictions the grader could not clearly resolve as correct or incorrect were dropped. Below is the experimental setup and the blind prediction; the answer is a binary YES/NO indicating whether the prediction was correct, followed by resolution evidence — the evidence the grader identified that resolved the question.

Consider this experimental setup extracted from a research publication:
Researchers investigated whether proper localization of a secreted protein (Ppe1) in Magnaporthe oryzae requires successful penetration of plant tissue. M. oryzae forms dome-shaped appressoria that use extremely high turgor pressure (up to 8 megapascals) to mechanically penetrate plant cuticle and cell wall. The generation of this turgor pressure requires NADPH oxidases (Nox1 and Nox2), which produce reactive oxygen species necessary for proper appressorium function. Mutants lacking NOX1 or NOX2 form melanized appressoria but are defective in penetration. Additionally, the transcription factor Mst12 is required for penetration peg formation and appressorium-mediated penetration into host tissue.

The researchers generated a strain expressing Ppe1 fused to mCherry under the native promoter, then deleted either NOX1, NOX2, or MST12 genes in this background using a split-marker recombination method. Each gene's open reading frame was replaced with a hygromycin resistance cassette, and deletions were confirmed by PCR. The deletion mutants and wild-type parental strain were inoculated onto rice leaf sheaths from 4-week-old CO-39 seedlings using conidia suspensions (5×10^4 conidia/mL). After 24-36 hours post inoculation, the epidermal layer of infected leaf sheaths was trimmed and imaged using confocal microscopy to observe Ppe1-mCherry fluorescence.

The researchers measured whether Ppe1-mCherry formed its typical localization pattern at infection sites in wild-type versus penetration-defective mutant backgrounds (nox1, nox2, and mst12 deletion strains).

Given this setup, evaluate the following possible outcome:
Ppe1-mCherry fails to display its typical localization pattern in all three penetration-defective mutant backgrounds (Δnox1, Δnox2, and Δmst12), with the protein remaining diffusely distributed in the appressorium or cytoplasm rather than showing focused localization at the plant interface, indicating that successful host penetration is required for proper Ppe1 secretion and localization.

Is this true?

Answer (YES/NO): NO